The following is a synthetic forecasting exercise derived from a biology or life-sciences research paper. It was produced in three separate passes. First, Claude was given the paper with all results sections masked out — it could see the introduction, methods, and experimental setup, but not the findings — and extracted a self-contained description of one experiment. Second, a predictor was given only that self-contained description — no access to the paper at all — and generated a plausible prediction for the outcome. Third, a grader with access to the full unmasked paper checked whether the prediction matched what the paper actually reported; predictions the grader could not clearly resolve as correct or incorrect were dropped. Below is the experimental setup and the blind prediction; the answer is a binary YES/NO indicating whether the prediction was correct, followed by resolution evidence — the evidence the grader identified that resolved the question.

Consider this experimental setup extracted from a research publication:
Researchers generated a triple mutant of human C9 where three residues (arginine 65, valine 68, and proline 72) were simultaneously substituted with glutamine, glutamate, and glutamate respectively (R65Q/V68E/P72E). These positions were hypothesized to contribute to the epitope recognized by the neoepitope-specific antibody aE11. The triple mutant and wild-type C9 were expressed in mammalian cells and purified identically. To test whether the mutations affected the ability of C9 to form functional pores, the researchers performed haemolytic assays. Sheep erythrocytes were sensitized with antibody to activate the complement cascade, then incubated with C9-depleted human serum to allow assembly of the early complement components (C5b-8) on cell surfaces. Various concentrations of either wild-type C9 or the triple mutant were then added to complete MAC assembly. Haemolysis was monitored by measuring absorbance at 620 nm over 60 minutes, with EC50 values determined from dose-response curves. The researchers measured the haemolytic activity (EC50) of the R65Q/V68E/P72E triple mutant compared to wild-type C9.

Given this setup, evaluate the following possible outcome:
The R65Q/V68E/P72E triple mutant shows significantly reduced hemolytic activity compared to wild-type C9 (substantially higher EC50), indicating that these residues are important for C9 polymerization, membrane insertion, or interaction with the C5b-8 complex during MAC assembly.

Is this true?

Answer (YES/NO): NO